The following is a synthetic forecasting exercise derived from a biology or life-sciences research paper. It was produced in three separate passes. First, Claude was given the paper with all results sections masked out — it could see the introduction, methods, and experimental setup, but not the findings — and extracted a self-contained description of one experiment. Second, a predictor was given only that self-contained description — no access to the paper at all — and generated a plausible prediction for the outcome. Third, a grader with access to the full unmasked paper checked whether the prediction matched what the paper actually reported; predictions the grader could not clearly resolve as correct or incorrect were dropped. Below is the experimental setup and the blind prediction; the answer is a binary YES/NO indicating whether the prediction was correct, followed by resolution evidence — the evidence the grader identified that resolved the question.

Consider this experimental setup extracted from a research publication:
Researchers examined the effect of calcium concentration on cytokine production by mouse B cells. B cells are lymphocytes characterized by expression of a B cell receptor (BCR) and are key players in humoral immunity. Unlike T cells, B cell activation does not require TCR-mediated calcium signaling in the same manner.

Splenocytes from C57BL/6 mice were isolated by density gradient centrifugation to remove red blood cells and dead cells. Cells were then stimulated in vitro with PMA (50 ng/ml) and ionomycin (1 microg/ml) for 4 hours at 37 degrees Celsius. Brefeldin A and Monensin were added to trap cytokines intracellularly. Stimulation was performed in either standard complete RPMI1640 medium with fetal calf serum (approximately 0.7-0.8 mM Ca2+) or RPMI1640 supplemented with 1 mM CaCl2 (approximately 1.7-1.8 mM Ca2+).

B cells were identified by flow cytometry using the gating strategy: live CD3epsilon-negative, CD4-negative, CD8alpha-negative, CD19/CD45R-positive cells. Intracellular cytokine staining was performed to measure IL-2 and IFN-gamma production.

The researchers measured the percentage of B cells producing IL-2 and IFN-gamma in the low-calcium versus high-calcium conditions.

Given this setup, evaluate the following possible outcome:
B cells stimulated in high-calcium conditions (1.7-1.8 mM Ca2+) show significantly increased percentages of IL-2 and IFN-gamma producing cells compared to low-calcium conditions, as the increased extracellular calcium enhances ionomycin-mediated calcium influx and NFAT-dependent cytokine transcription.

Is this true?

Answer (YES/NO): NO